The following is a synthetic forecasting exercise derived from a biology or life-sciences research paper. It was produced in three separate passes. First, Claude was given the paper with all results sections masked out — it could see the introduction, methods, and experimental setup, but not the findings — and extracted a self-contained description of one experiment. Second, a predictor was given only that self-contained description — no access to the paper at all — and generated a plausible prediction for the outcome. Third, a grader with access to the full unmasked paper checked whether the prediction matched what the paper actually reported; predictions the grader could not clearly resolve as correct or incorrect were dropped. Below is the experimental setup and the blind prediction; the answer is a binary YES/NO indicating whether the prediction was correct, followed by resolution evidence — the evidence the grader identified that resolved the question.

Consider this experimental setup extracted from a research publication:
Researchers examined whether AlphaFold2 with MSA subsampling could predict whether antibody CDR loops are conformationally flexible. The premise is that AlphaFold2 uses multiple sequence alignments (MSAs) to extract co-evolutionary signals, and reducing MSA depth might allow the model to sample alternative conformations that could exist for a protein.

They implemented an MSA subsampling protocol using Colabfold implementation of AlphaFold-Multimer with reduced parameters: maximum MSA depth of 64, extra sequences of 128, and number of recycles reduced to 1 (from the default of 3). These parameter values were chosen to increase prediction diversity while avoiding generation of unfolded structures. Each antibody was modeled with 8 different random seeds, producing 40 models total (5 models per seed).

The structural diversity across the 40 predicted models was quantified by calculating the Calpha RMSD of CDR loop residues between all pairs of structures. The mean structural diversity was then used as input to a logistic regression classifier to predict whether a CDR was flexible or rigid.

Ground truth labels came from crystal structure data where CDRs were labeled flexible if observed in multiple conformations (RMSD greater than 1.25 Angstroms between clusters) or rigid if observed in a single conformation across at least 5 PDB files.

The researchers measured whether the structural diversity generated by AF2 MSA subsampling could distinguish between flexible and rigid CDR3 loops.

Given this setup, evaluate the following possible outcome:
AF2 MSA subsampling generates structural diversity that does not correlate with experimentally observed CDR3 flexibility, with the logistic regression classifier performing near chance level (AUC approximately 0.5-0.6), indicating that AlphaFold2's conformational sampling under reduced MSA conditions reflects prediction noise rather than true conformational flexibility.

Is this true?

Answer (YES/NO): NO